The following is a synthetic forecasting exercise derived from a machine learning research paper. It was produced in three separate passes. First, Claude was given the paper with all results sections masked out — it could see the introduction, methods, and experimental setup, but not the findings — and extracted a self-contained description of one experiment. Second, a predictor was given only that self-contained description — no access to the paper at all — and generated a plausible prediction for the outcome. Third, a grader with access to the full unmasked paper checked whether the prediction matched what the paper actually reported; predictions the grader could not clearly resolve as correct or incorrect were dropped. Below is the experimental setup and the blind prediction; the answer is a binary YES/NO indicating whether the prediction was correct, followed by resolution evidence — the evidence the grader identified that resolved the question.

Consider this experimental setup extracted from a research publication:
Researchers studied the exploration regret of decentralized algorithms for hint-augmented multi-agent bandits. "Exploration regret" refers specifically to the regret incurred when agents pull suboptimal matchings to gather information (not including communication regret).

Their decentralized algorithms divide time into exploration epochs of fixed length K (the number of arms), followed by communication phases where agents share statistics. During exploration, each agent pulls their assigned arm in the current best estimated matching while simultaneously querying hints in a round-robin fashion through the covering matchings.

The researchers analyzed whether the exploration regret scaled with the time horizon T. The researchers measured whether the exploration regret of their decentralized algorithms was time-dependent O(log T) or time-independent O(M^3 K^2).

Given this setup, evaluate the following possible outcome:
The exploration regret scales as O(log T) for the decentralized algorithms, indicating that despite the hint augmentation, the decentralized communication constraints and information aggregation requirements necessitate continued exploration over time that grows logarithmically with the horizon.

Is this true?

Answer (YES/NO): NO